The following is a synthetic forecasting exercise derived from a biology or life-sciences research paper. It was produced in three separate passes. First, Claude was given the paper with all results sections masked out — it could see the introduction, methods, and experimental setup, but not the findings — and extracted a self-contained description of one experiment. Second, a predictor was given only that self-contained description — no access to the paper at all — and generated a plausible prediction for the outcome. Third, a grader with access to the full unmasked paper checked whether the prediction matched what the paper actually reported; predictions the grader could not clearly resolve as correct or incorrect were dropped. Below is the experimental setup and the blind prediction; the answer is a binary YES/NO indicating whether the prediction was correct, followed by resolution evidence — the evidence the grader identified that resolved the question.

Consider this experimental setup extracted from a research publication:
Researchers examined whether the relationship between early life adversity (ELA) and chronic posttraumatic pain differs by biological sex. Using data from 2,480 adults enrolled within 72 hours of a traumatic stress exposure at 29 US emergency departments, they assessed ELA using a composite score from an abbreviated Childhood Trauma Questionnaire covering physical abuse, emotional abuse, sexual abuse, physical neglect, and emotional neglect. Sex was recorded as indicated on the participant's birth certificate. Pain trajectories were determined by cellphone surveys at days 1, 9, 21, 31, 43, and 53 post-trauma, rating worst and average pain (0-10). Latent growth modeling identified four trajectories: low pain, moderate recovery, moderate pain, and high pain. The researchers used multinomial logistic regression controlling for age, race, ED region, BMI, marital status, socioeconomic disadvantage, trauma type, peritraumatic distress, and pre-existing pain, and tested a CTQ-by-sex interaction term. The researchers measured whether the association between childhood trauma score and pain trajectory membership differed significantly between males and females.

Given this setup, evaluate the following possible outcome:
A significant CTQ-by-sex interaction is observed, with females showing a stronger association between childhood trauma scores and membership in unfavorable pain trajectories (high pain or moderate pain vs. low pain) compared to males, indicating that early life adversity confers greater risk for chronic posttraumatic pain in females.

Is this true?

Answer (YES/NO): NO